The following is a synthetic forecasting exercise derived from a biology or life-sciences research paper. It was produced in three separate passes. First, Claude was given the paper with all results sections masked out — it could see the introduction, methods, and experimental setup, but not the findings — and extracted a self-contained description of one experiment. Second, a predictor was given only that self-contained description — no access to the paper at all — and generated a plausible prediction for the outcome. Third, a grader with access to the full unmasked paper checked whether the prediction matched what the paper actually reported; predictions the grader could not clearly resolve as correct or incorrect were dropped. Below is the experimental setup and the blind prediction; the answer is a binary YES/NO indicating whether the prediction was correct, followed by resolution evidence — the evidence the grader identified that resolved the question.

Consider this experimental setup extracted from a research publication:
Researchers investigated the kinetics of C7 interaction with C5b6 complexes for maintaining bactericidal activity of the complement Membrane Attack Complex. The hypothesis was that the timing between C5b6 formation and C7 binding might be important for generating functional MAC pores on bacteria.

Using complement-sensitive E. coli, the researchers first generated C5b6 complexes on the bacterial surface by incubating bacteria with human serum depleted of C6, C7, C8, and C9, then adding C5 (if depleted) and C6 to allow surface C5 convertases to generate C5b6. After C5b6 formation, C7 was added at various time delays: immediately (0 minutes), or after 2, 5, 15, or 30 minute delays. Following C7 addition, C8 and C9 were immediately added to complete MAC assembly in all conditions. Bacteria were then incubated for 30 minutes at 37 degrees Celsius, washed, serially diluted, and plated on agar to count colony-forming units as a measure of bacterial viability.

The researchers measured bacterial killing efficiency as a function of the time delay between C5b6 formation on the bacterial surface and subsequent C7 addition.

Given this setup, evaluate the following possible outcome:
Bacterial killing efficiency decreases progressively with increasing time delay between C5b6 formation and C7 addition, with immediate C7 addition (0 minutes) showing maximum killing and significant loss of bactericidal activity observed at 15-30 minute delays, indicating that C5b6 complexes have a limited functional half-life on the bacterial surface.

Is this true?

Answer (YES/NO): YES